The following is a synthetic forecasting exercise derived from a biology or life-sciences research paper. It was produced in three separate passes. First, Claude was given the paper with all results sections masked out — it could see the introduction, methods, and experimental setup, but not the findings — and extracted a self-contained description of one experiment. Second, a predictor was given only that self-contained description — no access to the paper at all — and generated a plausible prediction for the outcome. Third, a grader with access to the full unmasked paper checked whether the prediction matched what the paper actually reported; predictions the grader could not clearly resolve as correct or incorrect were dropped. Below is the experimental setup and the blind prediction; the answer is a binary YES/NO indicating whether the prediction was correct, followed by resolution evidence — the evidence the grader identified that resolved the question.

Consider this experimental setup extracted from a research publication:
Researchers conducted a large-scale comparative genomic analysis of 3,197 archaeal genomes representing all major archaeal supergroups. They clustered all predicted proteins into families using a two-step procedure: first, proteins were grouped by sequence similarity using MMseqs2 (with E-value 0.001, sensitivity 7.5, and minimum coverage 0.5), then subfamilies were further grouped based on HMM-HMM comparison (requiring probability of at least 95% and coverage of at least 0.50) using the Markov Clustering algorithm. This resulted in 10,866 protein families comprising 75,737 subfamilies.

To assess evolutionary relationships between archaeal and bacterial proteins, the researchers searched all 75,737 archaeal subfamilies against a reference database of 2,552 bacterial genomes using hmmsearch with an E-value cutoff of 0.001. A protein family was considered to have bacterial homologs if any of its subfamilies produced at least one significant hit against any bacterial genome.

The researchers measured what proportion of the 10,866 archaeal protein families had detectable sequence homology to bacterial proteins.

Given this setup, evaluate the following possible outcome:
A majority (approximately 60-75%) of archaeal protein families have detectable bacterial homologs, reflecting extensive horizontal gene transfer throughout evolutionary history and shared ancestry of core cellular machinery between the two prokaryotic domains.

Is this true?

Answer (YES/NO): NO